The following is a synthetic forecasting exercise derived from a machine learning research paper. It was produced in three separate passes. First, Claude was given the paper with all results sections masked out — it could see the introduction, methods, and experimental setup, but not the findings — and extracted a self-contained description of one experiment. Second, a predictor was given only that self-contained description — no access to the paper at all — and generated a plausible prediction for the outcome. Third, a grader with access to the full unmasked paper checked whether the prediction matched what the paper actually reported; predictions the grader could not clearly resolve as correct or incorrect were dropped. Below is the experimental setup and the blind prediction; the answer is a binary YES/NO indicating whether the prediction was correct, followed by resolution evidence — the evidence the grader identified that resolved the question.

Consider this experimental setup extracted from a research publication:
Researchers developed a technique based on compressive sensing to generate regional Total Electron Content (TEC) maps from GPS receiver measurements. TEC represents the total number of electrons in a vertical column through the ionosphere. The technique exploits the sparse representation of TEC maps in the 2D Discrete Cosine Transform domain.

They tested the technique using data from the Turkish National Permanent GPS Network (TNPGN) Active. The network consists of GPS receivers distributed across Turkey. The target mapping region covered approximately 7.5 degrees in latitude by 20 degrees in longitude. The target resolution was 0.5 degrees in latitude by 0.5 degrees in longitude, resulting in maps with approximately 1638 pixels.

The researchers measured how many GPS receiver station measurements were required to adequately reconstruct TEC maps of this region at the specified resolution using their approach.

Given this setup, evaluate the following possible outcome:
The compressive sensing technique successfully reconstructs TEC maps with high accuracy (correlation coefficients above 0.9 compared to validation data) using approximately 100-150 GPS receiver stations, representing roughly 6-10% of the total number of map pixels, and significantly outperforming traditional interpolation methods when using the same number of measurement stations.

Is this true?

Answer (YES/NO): NO